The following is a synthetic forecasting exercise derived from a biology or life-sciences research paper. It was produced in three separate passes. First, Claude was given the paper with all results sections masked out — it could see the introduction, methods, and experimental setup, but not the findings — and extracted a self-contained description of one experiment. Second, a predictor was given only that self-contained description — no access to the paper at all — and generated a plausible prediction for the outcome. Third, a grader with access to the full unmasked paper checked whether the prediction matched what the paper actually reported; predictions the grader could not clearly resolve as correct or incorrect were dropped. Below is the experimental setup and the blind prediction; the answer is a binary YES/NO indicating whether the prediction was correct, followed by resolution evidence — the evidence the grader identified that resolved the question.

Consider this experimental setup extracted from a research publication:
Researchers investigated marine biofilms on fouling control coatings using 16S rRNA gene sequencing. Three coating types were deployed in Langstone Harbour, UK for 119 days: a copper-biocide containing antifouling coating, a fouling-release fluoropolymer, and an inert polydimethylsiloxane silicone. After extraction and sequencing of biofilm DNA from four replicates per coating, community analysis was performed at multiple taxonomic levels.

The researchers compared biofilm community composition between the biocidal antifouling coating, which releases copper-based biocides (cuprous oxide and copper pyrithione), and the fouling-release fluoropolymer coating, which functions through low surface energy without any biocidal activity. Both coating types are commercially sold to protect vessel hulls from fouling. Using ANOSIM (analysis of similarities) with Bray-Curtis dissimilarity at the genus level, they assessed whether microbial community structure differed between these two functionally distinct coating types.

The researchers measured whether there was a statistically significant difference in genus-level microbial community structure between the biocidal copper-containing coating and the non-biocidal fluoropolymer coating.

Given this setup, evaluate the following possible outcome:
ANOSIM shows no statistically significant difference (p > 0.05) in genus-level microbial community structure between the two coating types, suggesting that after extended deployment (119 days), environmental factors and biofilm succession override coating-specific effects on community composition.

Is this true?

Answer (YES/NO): NO